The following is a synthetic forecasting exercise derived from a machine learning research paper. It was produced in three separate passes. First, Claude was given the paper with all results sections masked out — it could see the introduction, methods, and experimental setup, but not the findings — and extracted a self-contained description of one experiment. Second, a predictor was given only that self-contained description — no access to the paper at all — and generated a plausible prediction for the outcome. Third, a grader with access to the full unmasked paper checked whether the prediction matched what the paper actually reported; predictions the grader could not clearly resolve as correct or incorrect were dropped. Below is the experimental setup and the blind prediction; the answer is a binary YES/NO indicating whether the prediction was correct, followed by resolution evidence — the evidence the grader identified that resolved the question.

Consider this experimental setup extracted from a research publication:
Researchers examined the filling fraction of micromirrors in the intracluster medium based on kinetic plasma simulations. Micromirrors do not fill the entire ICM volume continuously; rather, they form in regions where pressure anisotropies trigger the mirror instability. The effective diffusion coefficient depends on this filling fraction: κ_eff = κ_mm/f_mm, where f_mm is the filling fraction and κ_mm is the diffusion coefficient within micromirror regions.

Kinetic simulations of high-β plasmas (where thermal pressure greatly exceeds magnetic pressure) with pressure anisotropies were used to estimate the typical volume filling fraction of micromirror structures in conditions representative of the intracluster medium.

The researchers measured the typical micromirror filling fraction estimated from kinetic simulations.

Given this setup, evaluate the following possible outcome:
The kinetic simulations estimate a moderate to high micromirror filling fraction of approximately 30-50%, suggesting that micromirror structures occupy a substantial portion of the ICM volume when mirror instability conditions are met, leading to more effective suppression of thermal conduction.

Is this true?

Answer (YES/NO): NO